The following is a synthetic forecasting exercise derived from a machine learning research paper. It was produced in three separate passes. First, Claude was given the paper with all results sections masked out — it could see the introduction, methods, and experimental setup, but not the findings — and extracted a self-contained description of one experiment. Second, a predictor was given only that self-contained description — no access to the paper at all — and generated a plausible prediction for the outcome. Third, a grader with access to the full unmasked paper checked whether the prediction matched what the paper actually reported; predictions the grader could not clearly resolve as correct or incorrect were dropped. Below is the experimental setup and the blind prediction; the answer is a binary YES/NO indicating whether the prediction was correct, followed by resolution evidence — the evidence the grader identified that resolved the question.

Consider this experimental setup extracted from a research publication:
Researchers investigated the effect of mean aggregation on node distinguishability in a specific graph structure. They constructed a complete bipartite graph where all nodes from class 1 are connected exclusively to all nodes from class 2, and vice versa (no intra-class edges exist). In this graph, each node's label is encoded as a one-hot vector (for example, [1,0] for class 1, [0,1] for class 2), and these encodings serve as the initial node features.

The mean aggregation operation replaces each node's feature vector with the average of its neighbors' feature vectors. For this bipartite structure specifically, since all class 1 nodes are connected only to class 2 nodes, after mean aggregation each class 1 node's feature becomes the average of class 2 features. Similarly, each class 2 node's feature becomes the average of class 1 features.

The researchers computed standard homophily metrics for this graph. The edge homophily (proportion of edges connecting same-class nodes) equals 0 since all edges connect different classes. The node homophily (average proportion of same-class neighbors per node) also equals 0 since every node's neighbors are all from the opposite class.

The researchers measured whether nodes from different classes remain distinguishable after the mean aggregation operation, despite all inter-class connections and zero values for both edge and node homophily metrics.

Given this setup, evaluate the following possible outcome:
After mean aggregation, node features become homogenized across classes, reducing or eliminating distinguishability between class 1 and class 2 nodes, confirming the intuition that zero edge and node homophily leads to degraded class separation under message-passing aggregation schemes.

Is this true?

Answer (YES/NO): NO